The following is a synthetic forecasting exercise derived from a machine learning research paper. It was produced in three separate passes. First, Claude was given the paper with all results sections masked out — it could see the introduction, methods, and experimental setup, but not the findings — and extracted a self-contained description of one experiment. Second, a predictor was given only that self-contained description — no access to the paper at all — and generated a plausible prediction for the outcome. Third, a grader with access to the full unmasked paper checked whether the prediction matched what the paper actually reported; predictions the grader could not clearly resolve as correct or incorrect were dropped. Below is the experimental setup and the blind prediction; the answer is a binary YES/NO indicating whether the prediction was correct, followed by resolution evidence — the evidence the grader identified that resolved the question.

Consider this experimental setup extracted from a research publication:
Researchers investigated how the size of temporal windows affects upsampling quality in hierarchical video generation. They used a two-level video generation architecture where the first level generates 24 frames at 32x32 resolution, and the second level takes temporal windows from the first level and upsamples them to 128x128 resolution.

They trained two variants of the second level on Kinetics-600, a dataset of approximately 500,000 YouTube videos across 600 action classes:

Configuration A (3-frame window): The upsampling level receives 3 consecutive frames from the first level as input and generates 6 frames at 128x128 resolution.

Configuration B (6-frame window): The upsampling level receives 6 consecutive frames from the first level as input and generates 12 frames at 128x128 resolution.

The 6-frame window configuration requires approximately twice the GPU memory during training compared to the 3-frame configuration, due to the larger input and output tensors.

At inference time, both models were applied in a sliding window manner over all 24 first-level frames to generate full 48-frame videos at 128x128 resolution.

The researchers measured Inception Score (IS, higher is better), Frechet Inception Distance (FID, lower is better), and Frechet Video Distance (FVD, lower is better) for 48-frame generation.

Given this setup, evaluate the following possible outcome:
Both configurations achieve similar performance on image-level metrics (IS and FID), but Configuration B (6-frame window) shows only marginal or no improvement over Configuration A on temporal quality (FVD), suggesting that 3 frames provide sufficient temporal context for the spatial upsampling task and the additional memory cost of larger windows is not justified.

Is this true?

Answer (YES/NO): NO